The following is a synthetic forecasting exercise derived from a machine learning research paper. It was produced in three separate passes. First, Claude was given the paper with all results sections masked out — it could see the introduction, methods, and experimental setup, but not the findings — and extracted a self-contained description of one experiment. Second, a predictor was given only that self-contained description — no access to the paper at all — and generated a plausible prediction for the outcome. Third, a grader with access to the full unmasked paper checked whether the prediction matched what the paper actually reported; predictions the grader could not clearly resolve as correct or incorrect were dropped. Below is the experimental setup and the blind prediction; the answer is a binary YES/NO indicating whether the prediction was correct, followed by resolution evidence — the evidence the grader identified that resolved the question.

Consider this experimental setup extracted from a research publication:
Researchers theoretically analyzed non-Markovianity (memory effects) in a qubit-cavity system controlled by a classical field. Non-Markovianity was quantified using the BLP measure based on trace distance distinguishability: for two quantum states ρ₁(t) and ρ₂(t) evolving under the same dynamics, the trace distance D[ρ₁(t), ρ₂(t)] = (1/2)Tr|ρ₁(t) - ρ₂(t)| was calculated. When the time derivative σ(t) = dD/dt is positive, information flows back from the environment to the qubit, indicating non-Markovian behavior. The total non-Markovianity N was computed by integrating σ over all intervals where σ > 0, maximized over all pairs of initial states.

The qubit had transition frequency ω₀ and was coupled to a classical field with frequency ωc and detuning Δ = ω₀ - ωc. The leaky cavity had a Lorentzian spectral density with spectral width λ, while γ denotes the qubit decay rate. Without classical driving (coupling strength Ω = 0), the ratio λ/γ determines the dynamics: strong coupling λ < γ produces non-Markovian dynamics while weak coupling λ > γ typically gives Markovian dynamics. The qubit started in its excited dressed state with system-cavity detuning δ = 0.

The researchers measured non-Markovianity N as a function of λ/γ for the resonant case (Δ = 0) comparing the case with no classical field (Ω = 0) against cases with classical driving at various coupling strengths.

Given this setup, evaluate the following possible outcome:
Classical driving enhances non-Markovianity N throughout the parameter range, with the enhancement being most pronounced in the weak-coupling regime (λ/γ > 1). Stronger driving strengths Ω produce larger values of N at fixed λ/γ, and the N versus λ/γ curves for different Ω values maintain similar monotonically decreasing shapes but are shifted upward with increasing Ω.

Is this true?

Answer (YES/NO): NO